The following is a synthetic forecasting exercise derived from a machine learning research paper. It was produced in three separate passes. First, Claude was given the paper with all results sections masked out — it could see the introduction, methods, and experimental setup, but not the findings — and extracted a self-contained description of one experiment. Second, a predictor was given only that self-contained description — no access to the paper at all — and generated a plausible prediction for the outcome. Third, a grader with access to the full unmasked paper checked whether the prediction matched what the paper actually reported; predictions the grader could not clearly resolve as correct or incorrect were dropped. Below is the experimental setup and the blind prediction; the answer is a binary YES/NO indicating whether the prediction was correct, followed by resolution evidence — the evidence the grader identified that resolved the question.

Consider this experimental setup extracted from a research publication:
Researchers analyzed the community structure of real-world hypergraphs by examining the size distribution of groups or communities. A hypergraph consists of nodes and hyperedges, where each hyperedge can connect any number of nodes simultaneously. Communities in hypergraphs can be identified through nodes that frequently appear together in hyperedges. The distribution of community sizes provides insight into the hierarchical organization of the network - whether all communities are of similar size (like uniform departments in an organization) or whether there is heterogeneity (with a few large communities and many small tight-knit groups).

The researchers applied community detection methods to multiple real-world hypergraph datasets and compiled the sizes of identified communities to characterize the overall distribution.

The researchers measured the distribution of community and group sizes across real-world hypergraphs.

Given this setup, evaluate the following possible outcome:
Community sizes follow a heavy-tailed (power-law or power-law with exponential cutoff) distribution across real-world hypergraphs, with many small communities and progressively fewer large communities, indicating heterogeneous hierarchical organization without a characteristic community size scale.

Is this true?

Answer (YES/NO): YES